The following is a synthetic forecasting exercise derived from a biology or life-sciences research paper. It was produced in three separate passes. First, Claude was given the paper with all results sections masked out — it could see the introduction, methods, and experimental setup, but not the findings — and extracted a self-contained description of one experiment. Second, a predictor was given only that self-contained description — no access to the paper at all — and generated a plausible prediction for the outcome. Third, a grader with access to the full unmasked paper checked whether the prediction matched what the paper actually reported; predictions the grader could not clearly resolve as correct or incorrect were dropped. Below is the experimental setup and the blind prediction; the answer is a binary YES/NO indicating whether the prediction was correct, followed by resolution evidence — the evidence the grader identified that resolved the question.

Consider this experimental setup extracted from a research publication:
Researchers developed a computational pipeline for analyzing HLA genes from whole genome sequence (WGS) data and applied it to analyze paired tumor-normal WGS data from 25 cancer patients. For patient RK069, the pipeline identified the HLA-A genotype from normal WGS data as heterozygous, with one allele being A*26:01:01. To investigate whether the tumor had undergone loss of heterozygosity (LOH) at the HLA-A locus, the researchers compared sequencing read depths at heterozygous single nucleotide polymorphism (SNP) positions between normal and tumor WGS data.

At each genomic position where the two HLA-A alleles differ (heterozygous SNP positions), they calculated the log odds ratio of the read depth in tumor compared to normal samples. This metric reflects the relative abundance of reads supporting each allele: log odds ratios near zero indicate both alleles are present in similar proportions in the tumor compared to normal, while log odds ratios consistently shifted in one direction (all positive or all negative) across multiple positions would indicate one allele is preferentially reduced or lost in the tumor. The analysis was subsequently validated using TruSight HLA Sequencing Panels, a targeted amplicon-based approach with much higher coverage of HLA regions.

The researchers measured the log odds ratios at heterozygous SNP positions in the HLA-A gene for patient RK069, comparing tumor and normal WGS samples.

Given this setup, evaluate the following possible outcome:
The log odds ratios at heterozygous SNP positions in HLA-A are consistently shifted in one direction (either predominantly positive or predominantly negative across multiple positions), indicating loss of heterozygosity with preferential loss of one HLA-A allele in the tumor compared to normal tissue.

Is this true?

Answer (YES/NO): YES